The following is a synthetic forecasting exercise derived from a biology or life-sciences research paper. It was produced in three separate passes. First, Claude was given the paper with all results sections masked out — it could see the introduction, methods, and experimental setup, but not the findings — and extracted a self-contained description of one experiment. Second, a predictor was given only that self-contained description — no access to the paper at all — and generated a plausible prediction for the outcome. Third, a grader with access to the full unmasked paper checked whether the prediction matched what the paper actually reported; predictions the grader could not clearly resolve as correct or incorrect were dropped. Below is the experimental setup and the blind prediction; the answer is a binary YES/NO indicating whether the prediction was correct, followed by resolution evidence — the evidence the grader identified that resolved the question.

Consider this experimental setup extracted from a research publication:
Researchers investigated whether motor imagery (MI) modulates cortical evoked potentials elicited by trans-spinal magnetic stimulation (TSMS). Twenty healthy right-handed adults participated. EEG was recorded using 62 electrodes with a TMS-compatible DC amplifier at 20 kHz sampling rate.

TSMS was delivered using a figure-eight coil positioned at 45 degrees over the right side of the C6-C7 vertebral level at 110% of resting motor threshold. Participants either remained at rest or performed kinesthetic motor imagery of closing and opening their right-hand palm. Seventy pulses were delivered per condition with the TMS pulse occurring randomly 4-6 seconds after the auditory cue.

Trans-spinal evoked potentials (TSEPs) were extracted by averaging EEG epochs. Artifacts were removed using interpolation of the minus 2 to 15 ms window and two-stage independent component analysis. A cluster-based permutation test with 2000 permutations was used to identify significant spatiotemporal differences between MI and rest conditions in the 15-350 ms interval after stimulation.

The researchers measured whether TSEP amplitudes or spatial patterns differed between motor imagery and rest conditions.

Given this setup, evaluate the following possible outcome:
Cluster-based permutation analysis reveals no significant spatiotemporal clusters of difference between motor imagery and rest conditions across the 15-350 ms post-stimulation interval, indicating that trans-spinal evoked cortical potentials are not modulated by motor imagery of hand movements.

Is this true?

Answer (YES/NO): NO